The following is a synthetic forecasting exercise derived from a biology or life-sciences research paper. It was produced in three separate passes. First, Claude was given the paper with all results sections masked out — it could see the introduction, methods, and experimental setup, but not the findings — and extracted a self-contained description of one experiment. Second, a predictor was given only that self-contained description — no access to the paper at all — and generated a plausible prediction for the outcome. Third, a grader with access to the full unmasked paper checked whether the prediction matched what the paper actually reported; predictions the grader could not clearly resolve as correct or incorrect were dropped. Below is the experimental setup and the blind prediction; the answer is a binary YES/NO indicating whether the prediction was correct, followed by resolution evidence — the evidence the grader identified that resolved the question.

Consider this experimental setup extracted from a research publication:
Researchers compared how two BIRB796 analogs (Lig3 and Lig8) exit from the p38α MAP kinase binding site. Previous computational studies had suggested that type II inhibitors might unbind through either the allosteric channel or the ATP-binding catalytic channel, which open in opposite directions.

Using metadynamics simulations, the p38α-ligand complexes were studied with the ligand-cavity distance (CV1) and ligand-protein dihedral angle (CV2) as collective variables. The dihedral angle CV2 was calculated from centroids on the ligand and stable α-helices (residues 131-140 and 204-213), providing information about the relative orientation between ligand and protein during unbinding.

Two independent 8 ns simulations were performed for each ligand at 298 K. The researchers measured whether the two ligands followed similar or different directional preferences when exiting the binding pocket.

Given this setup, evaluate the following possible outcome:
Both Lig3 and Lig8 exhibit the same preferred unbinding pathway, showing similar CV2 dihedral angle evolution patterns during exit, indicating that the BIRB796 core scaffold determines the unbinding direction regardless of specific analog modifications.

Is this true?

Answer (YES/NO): NO